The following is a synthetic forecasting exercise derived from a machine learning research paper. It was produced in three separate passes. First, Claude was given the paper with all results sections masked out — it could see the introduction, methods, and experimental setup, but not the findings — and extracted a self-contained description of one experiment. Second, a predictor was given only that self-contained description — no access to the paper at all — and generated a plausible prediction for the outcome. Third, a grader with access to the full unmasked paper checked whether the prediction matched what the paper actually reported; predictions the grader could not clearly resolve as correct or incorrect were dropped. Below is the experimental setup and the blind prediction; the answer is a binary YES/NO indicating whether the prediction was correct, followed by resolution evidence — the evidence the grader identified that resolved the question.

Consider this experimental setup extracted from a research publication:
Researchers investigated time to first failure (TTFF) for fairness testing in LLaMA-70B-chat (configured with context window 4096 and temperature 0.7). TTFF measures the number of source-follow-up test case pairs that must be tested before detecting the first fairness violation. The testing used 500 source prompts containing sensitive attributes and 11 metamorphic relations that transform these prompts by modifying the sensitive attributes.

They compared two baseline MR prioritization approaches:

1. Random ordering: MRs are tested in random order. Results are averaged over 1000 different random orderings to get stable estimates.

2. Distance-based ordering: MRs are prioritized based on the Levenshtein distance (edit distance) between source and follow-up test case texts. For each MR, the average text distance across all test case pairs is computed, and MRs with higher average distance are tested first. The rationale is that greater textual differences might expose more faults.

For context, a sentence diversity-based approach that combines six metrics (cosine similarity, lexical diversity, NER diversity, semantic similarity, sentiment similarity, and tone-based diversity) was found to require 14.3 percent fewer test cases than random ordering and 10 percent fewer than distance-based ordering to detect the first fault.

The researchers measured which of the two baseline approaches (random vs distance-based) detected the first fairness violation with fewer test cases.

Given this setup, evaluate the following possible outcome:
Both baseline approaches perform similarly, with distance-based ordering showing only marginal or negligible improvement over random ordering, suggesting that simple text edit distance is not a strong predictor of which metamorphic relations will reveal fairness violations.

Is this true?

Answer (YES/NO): NO